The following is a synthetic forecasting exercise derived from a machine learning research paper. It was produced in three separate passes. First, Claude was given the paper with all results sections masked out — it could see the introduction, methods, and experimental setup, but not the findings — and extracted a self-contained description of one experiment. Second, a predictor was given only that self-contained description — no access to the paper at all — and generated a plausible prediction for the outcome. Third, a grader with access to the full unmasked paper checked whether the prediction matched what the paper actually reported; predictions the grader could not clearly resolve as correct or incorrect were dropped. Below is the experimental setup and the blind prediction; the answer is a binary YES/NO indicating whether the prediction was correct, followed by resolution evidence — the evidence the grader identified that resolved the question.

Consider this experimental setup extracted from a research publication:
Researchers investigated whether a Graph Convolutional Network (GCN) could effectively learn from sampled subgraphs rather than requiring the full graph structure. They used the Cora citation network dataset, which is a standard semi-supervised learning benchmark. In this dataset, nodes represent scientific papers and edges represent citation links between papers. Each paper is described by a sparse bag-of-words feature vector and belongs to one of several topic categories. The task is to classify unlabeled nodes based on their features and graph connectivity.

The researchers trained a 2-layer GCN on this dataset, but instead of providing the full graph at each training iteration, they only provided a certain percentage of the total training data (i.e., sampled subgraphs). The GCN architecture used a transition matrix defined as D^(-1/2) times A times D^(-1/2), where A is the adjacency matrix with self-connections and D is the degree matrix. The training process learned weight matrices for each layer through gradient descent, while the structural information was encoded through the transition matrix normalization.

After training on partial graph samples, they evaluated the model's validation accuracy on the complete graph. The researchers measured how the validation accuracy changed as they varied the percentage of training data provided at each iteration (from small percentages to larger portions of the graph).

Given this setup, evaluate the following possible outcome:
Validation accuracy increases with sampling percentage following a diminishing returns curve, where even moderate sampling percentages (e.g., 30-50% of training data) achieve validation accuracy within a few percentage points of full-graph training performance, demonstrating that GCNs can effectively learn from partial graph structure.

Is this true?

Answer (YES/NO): NO